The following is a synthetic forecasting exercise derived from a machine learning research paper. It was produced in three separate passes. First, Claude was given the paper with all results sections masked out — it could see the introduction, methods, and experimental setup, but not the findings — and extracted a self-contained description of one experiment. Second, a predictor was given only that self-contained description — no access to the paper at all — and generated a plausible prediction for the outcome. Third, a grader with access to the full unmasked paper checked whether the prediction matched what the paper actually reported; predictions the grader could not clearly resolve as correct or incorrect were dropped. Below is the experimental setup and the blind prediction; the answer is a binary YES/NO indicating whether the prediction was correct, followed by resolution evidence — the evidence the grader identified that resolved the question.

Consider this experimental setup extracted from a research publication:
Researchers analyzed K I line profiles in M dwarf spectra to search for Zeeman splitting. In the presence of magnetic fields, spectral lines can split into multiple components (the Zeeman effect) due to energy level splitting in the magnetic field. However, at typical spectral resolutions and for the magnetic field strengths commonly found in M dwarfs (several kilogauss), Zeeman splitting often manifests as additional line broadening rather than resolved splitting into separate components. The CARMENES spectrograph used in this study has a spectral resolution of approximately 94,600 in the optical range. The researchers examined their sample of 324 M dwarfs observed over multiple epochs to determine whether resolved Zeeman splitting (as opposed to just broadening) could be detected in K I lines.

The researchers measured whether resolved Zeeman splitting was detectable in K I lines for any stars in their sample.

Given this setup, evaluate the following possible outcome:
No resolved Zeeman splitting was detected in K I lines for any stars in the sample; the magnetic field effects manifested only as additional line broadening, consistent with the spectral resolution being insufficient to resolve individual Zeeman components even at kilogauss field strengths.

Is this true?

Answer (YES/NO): NO